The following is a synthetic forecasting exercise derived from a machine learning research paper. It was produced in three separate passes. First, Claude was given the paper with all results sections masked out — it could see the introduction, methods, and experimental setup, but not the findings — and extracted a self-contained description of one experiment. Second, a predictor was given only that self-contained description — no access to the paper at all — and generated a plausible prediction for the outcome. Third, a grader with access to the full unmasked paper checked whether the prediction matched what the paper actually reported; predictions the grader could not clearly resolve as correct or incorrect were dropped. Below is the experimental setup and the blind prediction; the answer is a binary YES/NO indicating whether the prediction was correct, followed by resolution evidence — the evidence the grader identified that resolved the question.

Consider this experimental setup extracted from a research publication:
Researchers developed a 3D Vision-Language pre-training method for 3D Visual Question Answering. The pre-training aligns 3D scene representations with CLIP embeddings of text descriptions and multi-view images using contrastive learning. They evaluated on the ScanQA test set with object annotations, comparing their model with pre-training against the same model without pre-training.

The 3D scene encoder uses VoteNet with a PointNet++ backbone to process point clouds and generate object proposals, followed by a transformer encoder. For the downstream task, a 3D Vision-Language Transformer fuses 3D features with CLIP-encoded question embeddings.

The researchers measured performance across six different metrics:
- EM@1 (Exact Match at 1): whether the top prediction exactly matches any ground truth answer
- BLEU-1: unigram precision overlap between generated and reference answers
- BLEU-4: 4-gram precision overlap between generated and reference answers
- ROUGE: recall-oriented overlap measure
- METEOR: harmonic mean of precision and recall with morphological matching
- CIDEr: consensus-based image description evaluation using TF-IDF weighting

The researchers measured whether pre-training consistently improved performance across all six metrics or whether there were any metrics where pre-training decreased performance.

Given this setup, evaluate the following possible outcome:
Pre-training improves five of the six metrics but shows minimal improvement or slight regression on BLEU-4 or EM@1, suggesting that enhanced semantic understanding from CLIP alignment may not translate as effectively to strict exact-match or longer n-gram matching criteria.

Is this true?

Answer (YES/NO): YES